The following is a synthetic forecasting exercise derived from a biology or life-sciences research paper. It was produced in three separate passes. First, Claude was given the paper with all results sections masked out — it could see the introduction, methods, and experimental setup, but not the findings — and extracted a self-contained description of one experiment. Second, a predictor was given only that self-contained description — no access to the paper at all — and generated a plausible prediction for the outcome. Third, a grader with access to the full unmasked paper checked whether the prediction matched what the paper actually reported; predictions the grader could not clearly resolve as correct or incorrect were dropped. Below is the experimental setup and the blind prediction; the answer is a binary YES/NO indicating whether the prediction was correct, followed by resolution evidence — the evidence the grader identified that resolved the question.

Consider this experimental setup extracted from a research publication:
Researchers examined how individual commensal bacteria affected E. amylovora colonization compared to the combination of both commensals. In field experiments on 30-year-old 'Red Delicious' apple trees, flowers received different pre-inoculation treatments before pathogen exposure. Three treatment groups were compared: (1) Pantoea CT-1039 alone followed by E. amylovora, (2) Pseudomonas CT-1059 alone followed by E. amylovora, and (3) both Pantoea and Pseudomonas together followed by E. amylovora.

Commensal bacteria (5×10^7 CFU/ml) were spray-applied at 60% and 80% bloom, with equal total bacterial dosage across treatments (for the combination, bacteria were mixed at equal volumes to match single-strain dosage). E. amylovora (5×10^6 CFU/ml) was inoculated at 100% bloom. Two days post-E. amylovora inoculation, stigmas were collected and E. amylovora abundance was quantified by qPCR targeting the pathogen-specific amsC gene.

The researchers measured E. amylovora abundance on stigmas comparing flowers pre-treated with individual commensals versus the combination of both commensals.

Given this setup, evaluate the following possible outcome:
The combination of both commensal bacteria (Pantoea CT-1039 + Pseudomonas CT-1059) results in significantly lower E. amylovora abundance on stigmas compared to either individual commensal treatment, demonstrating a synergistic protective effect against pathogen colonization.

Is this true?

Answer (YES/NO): NO